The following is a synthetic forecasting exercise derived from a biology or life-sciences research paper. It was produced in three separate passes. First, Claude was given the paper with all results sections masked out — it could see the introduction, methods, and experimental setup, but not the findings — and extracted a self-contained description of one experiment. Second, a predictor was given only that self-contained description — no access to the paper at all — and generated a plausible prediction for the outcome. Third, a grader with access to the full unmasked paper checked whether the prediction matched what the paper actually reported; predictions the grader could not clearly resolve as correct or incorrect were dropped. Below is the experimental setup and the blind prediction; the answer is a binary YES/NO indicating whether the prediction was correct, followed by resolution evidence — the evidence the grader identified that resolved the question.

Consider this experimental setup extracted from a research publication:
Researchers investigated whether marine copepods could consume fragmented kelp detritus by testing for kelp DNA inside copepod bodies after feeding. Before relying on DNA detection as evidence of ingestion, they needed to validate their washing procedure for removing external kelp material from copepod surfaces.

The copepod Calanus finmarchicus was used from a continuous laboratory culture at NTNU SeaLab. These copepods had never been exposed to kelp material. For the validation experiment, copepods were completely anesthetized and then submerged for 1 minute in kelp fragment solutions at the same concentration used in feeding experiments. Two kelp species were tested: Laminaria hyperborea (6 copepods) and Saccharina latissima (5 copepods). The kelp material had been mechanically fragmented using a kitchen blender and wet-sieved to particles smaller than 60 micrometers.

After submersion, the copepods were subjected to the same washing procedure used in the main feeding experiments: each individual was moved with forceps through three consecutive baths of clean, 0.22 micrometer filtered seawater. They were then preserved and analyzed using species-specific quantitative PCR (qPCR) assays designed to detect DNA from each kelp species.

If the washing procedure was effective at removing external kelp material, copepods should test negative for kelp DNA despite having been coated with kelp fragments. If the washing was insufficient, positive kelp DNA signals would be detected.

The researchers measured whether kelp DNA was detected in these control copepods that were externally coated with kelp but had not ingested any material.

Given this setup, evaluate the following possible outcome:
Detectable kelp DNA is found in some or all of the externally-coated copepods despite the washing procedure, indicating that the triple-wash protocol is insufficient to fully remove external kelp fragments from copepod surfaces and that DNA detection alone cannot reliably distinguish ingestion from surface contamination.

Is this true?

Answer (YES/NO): YES